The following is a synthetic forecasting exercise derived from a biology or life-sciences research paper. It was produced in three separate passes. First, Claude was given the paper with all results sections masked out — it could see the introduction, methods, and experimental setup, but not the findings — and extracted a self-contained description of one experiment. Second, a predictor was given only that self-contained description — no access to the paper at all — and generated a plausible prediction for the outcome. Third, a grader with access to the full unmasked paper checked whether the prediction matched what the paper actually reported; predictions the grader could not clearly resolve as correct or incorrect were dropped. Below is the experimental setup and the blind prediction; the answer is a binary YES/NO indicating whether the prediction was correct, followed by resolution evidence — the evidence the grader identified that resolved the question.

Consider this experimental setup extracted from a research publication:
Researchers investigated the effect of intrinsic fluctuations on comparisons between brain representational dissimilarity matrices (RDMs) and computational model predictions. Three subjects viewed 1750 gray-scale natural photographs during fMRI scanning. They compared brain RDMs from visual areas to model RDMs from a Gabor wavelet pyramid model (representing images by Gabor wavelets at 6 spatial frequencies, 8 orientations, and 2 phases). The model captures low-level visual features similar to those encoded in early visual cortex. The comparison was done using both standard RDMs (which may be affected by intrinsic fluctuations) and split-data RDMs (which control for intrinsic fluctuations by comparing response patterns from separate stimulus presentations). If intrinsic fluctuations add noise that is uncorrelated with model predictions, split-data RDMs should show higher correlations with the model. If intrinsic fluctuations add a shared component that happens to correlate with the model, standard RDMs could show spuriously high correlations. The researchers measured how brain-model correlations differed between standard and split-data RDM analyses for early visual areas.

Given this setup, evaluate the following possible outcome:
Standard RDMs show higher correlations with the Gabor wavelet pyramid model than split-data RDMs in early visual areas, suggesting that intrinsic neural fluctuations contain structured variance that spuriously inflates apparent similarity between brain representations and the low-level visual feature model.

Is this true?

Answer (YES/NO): NO